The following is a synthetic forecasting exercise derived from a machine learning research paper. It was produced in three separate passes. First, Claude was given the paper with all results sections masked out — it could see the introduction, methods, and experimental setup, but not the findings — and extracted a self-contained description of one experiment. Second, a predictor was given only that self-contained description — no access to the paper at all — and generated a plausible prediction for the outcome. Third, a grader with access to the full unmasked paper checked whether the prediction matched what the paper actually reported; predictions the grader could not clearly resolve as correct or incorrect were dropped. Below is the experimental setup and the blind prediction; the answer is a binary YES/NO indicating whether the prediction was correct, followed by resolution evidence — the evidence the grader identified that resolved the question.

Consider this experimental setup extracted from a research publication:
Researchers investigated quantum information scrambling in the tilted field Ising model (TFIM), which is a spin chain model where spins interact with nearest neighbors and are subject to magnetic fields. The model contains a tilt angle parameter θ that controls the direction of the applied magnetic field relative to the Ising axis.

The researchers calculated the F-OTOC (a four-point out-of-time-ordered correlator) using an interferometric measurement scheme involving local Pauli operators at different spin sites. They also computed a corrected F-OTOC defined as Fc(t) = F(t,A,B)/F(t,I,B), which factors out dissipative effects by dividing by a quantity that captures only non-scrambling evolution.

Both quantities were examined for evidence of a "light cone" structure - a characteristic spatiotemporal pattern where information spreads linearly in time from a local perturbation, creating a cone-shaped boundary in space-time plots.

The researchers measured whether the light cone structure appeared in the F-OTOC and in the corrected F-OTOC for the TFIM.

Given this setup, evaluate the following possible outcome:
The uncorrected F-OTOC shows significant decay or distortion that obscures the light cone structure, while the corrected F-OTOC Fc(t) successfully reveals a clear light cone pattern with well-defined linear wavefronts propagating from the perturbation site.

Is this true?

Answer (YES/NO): NO